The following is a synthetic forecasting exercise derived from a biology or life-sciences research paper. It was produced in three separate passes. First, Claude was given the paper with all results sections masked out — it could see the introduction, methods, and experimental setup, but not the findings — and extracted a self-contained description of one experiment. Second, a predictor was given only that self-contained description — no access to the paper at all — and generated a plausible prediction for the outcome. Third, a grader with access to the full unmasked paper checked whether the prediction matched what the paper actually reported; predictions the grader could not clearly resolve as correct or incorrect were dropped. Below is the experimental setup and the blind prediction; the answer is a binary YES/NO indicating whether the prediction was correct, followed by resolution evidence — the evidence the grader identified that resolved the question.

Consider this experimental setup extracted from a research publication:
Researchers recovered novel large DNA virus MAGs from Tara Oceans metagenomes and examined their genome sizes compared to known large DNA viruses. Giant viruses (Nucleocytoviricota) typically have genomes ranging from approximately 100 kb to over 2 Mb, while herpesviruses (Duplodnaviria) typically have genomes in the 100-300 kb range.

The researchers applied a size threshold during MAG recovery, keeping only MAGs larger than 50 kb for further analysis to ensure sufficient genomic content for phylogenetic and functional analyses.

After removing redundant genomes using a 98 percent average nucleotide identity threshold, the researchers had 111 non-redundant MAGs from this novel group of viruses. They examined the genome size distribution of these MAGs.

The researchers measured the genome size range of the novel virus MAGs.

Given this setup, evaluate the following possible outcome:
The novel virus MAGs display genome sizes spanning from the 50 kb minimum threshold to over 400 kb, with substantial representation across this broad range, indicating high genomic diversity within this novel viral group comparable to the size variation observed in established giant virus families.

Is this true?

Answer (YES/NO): NO